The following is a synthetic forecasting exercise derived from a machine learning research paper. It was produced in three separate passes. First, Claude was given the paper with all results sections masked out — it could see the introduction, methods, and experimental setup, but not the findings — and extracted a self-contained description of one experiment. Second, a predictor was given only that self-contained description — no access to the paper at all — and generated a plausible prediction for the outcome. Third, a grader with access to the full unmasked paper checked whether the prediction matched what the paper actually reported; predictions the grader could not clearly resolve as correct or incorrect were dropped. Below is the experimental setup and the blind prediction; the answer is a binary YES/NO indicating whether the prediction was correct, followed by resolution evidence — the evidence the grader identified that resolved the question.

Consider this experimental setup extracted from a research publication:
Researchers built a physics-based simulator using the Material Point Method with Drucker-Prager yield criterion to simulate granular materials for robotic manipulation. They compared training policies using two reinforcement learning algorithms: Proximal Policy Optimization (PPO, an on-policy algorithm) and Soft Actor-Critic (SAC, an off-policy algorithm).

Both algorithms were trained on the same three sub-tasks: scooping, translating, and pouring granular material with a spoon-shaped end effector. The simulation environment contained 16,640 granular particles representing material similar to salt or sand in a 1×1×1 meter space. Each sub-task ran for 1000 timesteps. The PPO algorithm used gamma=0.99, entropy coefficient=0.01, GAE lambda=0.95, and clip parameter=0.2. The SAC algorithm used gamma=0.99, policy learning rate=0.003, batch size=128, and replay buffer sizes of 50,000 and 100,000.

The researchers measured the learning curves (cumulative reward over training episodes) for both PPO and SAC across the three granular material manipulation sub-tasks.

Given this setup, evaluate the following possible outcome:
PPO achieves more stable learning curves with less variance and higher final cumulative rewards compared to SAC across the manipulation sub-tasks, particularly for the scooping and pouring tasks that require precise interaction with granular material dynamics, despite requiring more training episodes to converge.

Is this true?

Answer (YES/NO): NO